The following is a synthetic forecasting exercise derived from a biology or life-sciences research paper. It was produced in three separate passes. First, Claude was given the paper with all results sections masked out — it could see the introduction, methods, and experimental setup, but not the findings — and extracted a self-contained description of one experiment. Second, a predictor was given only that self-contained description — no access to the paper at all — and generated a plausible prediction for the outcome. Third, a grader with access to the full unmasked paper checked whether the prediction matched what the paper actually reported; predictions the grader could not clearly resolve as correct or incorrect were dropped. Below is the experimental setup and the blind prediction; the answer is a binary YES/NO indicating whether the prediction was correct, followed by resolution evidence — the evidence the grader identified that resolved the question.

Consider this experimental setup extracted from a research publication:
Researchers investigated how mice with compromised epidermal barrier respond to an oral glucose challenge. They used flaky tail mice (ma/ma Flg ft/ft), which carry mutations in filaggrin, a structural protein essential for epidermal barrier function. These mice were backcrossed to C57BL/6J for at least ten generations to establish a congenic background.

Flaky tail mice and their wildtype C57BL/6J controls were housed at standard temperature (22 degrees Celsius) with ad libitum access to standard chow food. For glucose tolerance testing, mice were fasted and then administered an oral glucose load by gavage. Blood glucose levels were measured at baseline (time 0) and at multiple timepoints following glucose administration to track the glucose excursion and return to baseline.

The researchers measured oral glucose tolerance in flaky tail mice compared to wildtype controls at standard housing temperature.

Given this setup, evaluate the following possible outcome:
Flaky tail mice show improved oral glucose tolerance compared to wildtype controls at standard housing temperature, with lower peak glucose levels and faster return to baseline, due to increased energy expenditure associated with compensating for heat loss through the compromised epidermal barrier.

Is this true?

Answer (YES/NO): NO